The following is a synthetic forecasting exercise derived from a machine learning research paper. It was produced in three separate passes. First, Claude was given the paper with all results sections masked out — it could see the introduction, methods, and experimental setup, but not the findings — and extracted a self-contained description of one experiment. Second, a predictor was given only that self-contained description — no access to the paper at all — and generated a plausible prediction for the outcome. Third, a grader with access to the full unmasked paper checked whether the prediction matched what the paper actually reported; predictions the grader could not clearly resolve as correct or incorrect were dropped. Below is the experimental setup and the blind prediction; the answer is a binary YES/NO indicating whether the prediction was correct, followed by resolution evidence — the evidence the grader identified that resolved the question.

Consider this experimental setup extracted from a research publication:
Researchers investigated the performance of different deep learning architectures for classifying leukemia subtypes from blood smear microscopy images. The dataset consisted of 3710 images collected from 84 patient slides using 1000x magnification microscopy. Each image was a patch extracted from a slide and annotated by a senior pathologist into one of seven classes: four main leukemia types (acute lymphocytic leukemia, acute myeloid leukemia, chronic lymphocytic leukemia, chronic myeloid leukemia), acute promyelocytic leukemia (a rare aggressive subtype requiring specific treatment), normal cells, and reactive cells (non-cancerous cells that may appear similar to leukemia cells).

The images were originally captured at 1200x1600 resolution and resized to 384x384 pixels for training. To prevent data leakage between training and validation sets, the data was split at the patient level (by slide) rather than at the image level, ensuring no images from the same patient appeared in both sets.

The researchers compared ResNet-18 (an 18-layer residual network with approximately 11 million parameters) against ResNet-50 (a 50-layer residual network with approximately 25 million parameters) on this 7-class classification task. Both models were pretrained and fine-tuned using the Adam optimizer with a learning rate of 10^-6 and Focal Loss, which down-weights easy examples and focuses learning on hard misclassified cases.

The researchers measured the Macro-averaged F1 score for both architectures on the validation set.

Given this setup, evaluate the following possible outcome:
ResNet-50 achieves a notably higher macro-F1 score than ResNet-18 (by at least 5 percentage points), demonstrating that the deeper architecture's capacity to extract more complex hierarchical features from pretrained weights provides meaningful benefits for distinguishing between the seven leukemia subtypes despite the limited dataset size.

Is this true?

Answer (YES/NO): NO